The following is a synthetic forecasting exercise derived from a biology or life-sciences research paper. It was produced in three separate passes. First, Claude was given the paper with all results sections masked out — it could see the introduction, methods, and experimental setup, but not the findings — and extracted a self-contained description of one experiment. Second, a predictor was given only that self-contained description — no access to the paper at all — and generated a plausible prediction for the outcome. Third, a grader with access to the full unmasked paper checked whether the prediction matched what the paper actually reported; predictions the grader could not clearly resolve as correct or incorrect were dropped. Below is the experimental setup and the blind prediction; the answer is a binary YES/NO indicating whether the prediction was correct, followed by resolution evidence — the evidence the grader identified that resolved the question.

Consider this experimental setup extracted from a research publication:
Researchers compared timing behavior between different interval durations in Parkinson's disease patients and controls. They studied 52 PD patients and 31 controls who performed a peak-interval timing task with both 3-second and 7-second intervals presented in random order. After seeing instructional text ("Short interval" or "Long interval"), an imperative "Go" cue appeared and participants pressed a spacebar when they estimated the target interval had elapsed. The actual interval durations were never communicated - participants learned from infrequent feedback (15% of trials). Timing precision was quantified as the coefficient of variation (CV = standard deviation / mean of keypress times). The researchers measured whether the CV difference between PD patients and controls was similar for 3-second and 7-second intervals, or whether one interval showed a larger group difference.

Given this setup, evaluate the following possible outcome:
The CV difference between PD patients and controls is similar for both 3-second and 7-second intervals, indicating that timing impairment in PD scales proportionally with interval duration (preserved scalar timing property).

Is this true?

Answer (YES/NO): YES